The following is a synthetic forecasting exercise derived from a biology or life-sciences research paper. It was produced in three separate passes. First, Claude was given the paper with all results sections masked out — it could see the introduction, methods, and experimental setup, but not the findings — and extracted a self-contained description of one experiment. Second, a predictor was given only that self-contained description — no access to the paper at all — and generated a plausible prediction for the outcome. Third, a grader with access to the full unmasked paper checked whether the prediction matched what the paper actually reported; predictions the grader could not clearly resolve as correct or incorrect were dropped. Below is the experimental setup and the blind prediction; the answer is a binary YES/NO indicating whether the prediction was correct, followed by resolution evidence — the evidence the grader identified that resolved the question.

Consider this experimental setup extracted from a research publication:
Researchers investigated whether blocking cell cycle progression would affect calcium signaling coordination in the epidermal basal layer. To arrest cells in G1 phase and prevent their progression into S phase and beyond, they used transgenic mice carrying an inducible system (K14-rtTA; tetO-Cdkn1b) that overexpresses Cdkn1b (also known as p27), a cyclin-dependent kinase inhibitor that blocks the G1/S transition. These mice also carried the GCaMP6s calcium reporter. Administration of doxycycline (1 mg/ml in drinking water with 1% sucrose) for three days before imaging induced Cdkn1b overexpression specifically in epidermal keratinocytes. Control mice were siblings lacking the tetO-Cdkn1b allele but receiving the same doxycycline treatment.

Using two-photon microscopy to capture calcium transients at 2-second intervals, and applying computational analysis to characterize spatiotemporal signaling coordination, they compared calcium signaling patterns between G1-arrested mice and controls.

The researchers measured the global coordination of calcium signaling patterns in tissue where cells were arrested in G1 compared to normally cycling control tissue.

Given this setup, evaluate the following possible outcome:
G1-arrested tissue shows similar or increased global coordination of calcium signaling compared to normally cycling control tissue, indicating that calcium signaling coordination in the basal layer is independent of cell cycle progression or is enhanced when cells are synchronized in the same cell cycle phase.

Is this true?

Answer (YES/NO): NO